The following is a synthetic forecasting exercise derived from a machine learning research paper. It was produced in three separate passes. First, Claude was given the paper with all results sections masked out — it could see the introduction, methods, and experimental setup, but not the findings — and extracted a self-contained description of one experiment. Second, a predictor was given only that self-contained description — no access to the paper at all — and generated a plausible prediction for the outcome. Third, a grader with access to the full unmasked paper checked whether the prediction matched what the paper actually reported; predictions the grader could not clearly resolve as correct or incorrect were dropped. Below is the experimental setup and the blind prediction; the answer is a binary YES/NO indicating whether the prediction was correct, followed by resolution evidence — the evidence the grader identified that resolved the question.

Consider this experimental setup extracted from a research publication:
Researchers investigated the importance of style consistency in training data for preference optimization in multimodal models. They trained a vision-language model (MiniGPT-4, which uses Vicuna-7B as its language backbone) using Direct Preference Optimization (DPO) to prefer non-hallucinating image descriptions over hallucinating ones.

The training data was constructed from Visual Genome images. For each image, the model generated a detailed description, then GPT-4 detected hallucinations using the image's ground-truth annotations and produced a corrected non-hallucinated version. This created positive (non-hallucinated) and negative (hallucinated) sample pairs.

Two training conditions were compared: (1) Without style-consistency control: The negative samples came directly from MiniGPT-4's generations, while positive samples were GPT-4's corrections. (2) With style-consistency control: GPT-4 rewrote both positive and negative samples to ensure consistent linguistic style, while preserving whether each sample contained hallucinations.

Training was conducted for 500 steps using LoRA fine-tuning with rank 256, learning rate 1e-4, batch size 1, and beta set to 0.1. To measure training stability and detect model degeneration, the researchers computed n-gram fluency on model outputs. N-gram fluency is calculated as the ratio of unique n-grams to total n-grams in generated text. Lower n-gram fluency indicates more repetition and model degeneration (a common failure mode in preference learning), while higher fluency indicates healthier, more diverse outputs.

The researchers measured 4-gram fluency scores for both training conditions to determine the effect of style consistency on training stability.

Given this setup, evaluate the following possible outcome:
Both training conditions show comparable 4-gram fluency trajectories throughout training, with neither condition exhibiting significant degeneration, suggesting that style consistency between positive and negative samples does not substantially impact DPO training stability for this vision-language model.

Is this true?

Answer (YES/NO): NO